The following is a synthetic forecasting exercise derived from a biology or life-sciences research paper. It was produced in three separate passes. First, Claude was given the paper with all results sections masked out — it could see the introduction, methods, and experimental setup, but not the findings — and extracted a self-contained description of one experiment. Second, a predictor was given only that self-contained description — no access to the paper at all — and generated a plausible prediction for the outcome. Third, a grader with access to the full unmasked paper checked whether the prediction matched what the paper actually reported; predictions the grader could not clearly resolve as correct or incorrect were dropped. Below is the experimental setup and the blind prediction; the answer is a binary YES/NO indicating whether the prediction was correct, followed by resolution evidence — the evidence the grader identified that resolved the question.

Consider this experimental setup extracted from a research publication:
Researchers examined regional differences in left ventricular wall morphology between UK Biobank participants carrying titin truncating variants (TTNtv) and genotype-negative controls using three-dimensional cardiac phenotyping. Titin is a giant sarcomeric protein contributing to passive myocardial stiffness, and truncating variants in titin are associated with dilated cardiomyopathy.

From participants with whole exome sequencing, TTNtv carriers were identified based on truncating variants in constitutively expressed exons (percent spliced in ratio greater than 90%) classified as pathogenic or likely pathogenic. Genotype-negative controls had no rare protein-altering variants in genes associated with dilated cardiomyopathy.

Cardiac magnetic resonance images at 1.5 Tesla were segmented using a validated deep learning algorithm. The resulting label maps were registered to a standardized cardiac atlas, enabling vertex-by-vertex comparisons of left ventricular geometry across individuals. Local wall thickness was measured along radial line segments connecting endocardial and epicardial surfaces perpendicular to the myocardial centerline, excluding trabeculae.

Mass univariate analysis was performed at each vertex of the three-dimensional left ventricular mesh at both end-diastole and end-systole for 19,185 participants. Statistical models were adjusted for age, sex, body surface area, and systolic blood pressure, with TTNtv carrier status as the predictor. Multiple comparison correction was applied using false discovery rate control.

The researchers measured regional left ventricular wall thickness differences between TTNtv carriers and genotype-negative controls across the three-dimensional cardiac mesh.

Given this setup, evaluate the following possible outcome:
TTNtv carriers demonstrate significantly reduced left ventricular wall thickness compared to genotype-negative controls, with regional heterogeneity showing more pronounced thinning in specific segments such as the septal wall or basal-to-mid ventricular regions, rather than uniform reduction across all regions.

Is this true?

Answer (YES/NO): NO